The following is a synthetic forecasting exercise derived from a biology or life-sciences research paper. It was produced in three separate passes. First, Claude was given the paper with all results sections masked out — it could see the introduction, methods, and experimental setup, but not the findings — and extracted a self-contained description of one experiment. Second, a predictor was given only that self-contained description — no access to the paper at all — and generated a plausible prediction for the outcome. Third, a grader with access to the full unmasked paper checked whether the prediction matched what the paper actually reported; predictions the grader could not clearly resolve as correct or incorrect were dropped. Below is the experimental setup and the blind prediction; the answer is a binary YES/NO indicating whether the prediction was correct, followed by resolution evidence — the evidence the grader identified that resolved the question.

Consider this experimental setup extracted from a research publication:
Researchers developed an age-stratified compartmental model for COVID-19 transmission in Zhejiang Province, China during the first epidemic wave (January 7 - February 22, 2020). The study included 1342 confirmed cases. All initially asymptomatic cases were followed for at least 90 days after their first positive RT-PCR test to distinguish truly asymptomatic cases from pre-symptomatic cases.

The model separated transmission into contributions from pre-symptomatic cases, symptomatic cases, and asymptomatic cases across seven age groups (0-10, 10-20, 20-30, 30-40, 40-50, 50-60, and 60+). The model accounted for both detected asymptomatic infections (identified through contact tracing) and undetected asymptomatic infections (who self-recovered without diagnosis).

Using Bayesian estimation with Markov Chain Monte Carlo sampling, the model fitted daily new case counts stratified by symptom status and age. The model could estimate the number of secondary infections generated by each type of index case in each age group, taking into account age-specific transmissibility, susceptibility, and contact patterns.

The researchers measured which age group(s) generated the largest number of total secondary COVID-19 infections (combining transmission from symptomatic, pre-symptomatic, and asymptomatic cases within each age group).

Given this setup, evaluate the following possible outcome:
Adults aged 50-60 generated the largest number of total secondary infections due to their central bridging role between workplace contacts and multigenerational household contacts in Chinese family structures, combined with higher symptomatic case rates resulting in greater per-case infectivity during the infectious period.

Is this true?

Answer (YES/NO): YES